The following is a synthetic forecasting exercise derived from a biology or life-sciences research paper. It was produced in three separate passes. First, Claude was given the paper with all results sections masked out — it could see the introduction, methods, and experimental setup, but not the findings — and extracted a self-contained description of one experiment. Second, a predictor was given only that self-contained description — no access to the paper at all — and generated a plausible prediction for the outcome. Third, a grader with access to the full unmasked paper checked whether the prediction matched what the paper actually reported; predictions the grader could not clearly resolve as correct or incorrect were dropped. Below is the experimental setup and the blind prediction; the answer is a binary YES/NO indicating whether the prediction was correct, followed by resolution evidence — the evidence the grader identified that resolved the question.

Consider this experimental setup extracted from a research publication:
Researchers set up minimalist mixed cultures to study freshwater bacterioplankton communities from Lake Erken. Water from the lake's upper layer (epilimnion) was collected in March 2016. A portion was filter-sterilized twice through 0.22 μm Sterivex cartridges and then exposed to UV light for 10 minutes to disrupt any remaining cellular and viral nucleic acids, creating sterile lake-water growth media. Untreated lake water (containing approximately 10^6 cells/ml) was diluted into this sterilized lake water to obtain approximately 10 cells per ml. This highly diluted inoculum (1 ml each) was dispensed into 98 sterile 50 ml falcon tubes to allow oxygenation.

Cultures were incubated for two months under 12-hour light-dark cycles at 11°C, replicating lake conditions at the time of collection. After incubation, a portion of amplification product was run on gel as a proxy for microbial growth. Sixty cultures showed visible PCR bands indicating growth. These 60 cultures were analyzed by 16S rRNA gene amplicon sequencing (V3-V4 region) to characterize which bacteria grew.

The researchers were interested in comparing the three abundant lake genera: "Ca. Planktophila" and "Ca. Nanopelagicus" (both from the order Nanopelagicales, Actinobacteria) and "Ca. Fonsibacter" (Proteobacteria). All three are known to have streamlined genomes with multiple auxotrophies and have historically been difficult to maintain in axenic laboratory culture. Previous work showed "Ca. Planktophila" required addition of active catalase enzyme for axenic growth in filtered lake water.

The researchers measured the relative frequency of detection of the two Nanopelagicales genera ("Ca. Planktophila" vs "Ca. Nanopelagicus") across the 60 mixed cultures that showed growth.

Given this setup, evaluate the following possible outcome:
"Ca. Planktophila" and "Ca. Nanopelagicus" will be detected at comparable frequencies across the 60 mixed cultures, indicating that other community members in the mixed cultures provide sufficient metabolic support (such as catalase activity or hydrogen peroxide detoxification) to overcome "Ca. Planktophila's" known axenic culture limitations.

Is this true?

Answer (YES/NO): NO